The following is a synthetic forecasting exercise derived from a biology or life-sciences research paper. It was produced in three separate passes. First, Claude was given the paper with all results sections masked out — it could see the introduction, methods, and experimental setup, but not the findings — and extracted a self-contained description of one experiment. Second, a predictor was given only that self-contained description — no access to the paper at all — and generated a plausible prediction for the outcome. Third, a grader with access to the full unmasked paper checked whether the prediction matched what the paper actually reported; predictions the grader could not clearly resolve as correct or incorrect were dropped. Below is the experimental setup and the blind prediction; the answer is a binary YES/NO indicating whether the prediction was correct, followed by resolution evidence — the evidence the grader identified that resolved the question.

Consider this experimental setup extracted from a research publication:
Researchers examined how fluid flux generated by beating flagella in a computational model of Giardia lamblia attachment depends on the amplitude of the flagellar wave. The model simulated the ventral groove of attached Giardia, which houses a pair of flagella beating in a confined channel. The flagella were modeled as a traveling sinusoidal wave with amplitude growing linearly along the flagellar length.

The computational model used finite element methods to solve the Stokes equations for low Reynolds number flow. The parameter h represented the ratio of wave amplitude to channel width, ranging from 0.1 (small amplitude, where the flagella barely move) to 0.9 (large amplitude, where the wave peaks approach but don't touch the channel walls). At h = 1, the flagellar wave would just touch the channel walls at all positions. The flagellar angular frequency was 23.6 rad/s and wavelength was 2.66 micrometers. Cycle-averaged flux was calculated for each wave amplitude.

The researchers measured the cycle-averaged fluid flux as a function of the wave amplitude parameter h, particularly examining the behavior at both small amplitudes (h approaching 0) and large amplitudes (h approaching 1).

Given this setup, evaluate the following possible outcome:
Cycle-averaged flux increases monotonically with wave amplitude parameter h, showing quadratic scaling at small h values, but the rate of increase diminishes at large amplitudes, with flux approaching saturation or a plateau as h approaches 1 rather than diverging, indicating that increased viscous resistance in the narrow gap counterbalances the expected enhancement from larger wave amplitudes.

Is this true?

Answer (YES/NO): NO